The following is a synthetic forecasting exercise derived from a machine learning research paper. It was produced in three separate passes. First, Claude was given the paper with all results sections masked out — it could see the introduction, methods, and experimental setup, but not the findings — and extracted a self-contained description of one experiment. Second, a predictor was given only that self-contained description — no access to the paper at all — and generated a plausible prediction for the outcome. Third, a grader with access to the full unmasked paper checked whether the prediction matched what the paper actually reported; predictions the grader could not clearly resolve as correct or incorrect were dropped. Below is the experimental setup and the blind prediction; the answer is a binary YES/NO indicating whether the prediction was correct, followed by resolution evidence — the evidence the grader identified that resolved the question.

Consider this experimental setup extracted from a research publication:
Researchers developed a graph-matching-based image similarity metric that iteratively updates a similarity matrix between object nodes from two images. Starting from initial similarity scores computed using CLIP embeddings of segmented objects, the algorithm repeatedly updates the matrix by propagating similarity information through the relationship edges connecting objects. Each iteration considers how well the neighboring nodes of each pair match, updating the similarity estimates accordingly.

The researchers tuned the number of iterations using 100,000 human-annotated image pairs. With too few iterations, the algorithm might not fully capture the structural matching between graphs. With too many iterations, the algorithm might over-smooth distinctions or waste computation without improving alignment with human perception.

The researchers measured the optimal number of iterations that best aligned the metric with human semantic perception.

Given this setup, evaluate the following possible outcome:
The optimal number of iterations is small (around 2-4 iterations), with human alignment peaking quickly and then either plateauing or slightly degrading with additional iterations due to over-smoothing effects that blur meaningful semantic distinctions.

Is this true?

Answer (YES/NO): NO